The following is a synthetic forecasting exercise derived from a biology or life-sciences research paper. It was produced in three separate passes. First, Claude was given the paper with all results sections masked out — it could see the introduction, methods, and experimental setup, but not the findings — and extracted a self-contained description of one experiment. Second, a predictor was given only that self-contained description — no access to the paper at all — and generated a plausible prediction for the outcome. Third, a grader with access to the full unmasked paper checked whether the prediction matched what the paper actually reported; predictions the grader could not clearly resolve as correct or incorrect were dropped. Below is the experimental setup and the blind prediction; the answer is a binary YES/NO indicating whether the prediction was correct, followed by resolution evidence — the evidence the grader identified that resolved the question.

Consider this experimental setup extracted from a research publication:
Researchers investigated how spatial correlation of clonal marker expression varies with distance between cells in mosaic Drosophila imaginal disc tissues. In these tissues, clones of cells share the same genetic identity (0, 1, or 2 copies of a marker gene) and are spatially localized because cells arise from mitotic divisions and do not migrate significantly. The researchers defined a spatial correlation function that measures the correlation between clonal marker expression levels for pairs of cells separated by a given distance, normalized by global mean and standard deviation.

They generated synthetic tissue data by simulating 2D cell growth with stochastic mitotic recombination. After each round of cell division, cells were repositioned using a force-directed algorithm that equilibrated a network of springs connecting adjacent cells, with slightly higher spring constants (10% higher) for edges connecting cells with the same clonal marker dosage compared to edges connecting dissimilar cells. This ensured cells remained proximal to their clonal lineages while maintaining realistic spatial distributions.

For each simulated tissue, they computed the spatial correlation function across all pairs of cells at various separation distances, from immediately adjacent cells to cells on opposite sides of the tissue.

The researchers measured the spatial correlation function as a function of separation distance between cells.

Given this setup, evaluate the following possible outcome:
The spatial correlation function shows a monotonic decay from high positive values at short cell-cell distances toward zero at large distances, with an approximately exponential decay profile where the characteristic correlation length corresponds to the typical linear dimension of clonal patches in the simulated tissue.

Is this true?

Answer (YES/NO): YES